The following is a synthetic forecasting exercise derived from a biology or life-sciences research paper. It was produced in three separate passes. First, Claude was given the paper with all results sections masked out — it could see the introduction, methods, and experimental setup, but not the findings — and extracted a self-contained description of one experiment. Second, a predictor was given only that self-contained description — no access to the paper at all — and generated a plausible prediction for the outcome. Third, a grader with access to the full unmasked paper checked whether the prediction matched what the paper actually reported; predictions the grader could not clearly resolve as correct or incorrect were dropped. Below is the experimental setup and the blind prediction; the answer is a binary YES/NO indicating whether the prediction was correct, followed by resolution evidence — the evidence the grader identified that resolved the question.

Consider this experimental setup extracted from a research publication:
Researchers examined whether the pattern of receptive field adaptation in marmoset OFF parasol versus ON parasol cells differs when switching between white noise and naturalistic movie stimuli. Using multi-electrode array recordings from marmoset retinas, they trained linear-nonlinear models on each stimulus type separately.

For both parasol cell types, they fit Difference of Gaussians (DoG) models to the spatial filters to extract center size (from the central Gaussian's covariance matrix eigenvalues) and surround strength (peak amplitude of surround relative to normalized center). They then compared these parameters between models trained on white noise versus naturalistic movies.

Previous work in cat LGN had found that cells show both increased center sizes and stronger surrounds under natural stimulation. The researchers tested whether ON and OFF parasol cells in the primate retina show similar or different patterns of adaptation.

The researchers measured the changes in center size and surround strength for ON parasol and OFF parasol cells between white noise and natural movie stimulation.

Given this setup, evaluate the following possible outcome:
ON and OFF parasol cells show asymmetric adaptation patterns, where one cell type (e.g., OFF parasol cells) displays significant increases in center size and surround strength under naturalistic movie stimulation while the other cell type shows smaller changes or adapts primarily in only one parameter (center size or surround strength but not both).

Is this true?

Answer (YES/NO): NO